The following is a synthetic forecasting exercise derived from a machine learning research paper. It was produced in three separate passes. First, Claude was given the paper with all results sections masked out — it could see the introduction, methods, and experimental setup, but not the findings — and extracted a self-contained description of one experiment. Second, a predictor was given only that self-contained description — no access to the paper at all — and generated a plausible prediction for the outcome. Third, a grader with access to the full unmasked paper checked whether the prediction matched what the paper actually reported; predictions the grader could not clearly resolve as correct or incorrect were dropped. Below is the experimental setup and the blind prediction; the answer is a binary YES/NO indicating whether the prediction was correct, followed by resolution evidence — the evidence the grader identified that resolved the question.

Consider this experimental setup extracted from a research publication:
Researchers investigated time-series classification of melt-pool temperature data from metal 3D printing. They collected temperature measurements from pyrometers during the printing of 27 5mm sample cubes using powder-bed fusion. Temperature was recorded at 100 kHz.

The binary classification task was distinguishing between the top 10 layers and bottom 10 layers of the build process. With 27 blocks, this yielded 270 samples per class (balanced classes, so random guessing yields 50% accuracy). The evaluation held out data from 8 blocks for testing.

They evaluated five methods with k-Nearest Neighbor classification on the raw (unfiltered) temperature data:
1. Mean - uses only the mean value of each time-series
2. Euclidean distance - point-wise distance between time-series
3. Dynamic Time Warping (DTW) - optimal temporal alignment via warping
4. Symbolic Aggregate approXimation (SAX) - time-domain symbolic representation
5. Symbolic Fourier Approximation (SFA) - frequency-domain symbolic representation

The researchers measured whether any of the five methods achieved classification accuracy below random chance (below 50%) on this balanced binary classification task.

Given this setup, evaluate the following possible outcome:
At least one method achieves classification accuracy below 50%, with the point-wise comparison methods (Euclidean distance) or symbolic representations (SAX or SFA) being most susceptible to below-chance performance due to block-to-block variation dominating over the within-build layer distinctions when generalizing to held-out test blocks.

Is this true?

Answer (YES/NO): YES